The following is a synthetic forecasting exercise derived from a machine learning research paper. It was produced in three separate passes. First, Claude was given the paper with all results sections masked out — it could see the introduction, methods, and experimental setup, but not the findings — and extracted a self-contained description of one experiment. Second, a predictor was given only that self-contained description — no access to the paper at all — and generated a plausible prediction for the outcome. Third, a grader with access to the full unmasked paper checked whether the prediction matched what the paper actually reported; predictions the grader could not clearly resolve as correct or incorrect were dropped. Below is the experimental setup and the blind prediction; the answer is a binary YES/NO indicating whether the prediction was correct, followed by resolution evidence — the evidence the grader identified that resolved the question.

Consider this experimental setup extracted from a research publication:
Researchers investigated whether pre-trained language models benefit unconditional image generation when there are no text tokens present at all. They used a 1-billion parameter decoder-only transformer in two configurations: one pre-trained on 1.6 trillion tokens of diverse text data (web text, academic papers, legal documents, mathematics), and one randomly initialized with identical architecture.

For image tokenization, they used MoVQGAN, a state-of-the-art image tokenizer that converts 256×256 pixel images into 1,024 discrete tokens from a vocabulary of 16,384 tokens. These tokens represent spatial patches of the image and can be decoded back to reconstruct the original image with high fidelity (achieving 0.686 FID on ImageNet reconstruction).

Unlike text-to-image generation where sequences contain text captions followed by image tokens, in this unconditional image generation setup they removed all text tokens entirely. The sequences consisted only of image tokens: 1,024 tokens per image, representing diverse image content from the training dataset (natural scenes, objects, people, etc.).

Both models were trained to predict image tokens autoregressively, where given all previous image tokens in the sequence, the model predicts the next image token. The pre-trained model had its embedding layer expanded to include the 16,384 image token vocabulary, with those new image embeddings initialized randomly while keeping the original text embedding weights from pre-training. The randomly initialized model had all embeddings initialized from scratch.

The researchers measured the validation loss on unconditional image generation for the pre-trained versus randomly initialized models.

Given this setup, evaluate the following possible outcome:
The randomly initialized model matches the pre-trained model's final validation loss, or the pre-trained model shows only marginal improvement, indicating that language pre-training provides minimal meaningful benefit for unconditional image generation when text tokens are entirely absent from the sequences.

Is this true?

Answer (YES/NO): YES